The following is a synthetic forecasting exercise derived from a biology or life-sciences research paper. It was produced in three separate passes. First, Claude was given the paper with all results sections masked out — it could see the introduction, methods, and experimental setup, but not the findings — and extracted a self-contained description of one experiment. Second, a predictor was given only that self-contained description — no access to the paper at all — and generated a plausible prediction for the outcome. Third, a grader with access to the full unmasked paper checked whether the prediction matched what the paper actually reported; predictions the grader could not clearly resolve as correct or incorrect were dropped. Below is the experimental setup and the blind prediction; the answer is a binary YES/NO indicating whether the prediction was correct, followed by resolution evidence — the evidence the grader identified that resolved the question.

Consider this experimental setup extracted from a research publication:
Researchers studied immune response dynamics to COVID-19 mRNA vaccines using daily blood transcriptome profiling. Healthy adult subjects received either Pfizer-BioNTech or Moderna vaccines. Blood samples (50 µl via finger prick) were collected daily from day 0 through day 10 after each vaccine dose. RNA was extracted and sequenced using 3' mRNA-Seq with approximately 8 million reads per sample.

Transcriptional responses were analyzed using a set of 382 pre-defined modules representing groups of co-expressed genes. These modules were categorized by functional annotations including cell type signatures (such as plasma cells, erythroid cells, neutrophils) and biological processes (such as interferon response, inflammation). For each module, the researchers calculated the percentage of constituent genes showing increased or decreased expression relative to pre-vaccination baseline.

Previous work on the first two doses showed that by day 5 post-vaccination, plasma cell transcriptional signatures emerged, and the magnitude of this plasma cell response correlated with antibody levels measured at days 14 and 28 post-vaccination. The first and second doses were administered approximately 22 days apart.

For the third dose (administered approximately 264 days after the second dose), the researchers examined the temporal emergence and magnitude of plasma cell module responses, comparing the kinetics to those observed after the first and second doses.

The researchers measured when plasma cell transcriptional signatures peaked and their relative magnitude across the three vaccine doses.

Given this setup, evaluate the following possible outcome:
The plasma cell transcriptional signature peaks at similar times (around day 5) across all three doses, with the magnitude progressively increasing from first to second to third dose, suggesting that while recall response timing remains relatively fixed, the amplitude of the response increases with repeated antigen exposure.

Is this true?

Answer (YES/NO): NO